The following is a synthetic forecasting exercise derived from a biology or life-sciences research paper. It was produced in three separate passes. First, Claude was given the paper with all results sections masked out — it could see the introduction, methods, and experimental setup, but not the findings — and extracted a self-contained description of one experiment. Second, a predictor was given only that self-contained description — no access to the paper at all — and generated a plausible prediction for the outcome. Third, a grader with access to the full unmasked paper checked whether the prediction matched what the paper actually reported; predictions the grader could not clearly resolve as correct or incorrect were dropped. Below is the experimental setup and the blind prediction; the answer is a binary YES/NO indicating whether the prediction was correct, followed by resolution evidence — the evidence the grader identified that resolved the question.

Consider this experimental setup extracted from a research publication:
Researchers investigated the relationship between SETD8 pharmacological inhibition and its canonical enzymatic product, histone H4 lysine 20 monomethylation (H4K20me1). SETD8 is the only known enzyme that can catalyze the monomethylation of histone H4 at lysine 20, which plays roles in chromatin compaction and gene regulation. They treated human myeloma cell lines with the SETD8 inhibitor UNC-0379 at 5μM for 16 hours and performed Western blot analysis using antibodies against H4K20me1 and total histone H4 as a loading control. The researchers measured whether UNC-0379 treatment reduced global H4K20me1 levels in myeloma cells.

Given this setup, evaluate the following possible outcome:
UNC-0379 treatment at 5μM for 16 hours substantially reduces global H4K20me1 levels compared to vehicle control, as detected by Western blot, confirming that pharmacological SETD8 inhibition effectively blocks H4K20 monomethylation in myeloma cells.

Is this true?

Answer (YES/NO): YES